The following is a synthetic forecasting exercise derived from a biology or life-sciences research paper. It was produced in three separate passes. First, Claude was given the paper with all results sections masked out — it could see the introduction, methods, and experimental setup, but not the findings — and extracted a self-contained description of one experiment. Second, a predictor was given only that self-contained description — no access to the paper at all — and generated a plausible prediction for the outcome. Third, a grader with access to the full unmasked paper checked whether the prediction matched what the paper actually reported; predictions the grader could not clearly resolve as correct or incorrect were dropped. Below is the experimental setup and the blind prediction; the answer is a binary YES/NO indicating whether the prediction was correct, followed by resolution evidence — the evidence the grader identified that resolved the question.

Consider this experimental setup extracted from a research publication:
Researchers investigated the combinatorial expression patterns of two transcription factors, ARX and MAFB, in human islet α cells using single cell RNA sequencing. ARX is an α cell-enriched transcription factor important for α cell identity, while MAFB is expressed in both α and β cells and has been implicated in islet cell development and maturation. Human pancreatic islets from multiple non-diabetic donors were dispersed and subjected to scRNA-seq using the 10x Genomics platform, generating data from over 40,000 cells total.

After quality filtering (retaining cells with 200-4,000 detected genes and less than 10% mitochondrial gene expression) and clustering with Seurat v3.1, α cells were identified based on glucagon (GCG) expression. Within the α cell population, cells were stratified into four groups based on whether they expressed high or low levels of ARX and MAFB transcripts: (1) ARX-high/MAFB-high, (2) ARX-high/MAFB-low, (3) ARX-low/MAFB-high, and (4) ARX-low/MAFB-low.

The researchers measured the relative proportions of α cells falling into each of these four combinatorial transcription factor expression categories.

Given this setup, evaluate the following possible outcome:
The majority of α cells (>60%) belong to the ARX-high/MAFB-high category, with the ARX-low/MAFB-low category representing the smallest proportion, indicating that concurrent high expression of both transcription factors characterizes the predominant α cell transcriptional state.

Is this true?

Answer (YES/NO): NO